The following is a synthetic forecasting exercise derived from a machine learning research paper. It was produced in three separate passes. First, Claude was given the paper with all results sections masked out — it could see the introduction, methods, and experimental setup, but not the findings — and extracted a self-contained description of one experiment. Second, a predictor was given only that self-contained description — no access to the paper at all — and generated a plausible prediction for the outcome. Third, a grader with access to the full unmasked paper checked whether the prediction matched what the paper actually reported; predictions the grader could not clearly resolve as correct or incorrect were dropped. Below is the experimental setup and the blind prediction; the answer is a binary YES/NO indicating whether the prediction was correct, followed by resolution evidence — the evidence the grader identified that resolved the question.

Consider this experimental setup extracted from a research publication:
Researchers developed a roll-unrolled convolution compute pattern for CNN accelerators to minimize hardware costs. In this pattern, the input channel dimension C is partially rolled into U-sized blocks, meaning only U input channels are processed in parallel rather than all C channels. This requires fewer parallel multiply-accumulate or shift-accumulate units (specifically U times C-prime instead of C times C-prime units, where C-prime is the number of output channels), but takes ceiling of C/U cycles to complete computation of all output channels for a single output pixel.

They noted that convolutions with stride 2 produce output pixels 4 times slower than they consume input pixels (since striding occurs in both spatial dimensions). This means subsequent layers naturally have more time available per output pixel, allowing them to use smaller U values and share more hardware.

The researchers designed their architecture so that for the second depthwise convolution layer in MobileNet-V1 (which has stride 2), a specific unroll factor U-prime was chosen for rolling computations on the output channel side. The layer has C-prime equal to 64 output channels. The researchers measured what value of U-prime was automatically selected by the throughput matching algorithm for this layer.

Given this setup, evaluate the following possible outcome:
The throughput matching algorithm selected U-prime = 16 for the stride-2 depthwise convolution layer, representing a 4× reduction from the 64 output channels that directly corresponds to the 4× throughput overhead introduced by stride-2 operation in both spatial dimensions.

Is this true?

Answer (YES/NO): NO